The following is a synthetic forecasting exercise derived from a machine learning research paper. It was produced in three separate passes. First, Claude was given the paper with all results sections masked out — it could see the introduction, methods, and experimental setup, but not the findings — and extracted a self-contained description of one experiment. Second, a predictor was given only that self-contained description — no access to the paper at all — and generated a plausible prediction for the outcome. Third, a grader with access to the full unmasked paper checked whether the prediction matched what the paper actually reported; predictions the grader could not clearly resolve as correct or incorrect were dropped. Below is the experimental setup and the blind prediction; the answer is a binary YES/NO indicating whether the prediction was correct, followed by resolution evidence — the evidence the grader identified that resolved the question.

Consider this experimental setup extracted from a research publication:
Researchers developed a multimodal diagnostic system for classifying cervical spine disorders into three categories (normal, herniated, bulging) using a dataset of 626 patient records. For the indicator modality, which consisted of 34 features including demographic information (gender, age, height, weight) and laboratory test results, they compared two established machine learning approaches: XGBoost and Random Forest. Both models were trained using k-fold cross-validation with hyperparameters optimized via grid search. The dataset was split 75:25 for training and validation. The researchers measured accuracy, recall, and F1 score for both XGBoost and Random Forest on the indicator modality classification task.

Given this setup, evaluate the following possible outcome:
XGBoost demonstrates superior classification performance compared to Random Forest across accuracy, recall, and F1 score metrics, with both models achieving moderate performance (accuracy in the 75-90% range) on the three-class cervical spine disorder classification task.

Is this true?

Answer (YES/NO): NO